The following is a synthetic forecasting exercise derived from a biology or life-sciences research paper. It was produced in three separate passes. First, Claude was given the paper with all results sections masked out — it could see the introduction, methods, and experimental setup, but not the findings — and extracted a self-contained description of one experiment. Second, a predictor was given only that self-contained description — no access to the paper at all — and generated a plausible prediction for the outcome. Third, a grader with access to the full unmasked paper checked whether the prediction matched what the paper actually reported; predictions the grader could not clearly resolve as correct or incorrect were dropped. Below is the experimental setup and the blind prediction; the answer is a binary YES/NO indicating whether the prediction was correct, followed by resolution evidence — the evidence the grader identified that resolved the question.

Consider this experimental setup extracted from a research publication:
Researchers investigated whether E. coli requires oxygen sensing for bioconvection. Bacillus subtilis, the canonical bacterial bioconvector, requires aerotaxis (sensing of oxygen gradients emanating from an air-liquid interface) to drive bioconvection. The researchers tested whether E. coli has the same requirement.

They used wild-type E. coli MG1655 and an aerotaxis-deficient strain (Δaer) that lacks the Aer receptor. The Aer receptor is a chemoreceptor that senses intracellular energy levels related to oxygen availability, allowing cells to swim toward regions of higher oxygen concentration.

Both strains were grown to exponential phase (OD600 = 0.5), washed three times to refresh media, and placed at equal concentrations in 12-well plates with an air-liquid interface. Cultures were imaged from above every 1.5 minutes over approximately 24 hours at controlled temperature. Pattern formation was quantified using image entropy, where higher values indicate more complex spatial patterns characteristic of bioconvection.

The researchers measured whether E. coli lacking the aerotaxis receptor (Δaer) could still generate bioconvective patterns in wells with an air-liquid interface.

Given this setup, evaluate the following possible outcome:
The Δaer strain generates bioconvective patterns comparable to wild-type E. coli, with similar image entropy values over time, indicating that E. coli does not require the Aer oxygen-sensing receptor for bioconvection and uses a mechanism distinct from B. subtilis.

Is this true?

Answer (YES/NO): YES